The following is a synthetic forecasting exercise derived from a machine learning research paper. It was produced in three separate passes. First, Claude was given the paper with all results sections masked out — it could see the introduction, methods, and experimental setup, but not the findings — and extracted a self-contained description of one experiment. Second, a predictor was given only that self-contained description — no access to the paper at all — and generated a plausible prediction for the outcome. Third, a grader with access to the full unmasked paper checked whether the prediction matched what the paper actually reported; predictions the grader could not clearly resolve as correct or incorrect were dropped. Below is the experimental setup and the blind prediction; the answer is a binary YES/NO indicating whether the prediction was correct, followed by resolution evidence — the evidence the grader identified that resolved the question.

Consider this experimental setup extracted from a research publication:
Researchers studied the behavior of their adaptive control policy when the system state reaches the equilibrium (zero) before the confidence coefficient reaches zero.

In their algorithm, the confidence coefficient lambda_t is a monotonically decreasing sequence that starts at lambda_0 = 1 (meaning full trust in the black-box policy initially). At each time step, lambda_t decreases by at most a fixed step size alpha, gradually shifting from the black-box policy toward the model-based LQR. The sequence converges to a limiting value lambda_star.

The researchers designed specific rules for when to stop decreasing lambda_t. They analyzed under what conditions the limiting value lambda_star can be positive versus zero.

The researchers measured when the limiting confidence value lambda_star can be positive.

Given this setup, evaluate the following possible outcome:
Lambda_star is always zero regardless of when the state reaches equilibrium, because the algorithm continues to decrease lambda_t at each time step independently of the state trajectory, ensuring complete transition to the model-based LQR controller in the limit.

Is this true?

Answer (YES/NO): NO